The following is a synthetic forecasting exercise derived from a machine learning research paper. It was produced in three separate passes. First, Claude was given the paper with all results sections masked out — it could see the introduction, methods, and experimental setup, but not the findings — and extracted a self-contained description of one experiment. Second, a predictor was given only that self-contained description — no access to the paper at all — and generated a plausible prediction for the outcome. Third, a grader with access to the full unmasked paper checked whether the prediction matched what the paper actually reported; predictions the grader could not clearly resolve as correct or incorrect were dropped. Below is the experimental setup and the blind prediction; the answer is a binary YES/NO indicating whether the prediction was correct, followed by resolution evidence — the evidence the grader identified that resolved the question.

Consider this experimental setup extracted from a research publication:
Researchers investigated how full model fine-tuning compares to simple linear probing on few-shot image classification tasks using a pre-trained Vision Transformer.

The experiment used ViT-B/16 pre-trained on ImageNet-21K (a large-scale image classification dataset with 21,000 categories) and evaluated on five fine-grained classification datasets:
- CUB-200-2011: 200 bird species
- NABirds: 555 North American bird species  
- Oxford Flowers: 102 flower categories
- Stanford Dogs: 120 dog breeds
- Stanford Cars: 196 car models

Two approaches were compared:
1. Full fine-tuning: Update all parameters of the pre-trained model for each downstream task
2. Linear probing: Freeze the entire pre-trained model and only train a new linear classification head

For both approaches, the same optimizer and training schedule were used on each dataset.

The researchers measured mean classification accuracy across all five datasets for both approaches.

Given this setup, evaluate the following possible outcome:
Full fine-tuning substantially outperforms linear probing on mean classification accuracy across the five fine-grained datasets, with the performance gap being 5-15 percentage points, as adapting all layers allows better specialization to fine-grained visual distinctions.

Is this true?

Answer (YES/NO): YES